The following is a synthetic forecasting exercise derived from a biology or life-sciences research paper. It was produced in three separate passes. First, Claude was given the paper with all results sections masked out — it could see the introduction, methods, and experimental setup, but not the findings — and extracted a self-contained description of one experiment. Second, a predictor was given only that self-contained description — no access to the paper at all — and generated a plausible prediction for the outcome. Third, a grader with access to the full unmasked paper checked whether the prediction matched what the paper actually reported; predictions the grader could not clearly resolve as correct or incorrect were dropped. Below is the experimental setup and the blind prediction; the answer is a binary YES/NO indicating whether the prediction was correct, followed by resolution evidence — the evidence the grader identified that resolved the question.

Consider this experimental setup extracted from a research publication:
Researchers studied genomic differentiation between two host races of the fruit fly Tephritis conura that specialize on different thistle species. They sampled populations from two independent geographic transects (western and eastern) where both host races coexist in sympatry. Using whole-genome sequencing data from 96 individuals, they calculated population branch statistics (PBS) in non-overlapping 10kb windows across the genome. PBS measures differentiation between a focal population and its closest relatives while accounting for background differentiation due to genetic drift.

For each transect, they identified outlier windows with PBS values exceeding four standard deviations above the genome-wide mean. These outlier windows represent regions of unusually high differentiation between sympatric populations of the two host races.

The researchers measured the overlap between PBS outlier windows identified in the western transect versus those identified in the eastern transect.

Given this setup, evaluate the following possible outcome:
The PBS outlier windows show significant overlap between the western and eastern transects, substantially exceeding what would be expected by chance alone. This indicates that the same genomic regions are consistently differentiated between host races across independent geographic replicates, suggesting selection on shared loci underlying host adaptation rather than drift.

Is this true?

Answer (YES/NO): YES